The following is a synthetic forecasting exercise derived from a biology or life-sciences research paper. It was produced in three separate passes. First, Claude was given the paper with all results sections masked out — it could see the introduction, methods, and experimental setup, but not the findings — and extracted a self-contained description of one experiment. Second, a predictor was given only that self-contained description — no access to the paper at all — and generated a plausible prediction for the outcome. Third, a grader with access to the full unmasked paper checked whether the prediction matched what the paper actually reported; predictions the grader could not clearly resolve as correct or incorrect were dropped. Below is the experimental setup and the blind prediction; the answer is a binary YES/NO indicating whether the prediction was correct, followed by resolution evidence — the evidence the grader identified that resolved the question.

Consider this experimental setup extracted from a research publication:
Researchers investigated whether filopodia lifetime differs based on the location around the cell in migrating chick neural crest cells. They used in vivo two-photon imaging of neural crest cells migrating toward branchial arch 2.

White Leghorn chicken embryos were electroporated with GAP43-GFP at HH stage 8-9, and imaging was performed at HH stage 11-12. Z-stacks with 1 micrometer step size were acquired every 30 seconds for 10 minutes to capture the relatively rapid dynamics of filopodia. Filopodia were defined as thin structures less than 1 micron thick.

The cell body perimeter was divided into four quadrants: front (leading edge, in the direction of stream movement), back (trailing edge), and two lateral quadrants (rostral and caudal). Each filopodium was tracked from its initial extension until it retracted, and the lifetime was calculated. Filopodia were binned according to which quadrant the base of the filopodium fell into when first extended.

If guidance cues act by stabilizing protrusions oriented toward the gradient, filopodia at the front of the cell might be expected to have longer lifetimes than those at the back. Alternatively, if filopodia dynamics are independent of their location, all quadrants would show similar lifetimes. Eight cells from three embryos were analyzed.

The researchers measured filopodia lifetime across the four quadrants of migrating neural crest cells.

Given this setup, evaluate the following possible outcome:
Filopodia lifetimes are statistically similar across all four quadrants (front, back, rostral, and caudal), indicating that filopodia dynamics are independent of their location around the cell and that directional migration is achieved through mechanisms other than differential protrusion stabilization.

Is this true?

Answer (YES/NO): NO